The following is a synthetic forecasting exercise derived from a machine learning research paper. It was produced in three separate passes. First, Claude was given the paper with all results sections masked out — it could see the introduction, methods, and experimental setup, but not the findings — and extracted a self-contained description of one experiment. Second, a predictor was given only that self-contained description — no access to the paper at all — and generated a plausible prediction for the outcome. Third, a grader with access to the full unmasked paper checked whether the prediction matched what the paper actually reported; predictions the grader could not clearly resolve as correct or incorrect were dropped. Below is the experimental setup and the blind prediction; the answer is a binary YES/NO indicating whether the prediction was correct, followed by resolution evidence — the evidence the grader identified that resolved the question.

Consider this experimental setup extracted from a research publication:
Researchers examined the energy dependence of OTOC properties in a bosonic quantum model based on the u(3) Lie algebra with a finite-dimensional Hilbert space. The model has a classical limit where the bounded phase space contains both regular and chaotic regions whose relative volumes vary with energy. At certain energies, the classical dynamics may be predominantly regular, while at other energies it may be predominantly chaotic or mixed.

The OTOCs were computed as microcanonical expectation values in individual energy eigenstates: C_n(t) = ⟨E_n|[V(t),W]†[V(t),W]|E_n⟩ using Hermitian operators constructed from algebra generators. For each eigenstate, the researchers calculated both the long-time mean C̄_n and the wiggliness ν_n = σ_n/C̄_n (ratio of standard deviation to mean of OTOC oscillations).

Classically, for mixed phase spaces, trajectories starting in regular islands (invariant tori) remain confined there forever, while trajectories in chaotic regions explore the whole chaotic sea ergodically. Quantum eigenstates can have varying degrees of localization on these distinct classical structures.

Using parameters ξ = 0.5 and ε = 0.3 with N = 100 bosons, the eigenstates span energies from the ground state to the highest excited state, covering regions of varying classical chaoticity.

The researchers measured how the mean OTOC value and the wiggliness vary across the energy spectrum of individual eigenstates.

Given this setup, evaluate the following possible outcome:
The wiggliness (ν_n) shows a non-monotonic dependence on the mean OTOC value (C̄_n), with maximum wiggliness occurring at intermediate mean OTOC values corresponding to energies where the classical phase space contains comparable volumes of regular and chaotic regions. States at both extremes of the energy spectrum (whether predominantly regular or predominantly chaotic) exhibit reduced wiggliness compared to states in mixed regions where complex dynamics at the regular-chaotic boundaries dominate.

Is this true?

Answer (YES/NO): NO